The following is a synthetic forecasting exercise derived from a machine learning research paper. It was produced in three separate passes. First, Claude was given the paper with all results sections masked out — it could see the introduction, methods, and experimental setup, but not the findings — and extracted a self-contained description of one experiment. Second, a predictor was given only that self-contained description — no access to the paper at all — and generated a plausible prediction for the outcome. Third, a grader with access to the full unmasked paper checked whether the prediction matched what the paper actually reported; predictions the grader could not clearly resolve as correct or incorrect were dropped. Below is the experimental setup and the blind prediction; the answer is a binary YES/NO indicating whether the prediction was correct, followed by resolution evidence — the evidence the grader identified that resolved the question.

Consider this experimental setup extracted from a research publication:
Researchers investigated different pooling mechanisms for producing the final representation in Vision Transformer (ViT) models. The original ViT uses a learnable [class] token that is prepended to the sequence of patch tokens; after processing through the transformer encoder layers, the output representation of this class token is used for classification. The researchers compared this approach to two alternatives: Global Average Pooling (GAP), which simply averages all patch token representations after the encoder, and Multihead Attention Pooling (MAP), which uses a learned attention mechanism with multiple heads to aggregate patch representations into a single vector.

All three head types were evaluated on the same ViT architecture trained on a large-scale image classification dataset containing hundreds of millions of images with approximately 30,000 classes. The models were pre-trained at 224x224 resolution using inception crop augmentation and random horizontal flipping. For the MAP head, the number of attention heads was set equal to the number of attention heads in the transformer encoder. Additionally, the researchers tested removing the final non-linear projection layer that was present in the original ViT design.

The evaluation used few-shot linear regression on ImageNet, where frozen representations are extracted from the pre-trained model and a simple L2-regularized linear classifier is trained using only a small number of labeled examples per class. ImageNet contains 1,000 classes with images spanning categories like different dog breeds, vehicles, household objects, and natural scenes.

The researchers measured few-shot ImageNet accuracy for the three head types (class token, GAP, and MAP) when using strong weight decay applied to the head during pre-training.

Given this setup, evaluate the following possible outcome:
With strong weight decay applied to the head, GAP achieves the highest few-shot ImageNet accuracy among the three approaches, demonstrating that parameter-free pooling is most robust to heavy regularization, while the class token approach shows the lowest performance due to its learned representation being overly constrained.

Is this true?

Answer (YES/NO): NO